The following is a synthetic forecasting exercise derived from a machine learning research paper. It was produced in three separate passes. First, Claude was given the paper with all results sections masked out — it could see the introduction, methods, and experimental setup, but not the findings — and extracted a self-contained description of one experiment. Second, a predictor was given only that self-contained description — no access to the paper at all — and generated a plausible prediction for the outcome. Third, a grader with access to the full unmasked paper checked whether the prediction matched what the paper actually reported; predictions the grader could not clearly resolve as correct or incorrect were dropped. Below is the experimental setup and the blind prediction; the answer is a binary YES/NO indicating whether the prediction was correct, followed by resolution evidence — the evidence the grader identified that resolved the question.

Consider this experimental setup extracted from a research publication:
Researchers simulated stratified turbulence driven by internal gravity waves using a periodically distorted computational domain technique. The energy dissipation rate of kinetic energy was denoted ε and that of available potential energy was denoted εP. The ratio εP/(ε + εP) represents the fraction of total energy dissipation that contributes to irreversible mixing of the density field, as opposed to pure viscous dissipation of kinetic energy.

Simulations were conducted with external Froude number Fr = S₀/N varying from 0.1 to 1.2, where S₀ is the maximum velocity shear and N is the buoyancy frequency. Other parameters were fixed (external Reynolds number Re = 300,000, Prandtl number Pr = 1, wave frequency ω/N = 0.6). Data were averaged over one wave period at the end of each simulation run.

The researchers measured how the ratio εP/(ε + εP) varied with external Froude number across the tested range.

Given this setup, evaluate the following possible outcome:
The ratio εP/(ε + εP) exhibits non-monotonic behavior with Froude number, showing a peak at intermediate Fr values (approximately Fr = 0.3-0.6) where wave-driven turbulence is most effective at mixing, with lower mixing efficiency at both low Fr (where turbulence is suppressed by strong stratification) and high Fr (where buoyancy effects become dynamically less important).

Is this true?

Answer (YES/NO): NO